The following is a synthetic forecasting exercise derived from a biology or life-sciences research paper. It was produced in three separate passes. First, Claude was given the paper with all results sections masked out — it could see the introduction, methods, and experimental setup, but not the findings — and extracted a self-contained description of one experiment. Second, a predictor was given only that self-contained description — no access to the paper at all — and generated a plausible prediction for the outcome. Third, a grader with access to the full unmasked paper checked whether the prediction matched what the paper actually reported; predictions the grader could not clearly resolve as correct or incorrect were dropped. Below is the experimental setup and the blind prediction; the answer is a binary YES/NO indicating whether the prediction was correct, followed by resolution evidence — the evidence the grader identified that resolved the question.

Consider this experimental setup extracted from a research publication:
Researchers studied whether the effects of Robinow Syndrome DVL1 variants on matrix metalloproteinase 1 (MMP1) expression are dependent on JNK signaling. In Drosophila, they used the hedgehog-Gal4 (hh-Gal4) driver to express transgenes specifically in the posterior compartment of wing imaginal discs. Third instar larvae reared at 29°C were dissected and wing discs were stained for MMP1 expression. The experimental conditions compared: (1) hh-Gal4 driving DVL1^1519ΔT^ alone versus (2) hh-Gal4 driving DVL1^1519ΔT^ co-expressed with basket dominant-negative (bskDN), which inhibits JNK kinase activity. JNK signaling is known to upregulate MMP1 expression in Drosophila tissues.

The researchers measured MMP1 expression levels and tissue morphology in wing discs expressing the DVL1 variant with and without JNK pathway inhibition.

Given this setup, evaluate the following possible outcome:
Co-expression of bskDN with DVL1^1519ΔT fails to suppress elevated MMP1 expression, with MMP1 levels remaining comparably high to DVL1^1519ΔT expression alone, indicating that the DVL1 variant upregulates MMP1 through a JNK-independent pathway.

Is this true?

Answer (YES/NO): NO